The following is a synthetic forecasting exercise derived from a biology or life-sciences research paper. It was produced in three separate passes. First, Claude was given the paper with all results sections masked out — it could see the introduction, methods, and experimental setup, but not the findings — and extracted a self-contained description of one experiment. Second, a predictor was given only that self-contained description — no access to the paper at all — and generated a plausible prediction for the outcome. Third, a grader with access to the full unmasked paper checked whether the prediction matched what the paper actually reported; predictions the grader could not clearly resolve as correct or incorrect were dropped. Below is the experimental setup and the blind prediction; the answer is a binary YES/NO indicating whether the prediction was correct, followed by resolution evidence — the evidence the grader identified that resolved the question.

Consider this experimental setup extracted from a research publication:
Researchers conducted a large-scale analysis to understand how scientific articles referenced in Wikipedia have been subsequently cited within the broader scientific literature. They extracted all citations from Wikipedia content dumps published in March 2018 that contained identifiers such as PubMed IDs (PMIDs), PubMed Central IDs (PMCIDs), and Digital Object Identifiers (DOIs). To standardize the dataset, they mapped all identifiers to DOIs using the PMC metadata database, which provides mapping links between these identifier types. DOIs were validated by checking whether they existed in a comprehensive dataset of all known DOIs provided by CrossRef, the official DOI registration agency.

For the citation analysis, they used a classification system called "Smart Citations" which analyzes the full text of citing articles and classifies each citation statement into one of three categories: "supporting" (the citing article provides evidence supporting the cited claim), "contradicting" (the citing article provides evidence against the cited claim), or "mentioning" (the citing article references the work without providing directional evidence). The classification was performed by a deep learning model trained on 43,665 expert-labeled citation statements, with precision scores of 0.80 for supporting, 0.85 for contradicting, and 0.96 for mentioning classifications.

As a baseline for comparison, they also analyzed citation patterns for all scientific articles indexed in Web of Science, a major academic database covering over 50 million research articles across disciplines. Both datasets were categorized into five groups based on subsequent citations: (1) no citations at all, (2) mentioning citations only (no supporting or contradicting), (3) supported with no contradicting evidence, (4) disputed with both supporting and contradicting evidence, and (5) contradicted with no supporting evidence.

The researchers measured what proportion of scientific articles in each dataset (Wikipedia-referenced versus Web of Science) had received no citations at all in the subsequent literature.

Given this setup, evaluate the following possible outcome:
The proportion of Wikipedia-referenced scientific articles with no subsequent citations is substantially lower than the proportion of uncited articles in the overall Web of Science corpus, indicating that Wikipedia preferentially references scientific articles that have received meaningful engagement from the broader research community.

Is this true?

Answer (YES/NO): YES